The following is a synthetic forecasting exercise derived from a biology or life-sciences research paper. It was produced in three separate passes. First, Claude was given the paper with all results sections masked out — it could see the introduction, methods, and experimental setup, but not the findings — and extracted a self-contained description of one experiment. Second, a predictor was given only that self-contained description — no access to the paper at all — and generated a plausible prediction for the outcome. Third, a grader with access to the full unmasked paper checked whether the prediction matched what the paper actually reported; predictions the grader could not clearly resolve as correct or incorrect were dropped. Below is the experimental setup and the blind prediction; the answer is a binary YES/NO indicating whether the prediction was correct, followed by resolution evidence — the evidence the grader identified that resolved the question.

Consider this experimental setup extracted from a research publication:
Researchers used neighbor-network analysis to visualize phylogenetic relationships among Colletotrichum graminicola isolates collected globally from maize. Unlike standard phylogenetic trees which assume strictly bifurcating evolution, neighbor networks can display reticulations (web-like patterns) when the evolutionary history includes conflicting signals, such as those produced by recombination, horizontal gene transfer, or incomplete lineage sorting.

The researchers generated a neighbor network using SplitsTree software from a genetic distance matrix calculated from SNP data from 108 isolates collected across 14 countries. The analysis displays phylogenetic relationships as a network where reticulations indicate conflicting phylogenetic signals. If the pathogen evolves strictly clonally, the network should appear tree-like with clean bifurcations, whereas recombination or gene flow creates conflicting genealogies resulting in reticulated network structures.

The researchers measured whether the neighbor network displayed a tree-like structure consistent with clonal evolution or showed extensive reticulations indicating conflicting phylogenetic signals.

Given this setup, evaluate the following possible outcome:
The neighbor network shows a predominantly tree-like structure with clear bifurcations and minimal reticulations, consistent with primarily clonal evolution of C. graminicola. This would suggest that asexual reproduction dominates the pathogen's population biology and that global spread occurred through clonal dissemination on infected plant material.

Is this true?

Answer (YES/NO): NO